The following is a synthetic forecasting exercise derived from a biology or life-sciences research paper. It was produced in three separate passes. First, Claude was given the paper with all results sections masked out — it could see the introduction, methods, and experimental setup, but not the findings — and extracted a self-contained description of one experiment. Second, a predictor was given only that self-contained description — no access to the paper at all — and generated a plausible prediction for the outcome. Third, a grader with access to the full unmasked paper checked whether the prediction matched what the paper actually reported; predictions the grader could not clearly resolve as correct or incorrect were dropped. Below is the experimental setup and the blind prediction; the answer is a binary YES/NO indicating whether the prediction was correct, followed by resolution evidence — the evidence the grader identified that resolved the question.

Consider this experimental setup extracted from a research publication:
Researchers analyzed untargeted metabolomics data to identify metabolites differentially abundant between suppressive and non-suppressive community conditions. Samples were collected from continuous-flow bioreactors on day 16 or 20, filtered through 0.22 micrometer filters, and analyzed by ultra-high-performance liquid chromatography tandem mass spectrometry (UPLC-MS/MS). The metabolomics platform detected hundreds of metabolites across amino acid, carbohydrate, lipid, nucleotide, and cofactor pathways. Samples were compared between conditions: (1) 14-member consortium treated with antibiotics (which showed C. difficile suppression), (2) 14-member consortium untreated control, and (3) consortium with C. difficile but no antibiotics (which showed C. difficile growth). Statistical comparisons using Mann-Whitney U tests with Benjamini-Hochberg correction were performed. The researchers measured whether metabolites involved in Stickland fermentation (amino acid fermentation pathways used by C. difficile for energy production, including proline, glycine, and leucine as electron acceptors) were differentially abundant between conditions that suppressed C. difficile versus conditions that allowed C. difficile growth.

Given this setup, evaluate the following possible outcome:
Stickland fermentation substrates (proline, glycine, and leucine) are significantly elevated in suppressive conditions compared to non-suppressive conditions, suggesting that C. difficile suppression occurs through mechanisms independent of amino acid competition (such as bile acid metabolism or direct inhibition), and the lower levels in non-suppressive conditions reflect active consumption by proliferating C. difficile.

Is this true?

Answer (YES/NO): NO